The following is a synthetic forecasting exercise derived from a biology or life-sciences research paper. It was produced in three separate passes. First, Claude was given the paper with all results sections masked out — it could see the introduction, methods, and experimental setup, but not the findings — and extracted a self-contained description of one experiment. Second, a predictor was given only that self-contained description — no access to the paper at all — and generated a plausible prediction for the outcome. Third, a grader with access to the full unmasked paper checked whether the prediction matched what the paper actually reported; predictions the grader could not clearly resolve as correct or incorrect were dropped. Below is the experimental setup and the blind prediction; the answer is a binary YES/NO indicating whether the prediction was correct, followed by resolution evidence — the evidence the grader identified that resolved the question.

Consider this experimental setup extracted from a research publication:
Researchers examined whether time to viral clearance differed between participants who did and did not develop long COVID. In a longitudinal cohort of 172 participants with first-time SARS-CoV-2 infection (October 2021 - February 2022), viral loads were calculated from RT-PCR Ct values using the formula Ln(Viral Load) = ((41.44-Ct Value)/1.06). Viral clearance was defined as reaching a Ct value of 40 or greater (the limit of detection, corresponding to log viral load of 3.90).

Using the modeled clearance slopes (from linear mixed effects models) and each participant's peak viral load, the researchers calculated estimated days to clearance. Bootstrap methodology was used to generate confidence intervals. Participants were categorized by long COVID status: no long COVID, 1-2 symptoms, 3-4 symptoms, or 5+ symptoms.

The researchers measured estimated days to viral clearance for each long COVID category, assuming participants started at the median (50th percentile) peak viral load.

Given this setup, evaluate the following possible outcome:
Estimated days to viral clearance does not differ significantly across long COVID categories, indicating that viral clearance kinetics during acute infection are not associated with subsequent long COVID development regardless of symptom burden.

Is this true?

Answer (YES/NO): NO